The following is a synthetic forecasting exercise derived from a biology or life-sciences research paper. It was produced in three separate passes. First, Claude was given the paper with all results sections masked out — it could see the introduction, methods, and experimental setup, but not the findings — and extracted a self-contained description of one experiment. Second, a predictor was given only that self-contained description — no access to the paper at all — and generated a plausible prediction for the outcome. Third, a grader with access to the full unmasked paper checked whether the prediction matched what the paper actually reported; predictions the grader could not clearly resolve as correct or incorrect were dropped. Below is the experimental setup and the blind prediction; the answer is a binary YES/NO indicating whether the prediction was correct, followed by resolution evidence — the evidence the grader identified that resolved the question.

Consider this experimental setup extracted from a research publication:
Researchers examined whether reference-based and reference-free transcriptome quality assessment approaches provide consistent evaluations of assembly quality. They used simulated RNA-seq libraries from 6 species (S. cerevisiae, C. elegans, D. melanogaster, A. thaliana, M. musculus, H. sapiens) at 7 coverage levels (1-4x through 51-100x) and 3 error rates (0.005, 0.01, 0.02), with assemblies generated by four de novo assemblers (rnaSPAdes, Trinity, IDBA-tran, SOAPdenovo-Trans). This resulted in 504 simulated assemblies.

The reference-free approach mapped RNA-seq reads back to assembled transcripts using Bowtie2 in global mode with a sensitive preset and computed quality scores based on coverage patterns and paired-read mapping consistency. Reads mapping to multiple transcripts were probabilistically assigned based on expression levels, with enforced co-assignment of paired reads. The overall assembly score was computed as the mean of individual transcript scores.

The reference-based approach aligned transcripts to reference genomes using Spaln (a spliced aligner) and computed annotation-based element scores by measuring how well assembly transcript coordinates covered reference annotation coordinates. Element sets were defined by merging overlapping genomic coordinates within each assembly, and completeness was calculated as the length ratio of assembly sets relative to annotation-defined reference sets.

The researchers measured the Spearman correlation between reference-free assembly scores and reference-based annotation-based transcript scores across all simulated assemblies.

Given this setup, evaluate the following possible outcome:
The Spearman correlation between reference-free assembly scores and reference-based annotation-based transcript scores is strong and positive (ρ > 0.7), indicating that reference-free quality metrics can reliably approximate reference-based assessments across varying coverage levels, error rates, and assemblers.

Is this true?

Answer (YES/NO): YES